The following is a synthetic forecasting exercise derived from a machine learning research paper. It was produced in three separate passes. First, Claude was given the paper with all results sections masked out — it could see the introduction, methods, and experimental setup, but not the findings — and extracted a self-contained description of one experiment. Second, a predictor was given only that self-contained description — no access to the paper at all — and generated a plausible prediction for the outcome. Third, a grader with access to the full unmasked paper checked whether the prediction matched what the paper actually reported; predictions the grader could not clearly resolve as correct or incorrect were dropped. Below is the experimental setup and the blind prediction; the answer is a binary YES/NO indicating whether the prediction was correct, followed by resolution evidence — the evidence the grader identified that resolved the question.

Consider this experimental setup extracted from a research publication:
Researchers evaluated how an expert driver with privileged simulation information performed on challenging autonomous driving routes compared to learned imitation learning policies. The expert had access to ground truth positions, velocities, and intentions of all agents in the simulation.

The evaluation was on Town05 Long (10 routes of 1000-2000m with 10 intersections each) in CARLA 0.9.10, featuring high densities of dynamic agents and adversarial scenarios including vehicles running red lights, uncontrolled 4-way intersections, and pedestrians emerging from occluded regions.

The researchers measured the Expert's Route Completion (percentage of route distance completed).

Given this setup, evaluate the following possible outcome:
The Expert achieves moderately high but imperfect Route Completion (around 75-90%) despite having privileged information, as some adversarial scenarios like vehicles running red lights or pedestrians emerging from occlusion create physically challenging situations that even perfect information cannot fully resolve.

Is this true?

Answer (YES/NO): YES